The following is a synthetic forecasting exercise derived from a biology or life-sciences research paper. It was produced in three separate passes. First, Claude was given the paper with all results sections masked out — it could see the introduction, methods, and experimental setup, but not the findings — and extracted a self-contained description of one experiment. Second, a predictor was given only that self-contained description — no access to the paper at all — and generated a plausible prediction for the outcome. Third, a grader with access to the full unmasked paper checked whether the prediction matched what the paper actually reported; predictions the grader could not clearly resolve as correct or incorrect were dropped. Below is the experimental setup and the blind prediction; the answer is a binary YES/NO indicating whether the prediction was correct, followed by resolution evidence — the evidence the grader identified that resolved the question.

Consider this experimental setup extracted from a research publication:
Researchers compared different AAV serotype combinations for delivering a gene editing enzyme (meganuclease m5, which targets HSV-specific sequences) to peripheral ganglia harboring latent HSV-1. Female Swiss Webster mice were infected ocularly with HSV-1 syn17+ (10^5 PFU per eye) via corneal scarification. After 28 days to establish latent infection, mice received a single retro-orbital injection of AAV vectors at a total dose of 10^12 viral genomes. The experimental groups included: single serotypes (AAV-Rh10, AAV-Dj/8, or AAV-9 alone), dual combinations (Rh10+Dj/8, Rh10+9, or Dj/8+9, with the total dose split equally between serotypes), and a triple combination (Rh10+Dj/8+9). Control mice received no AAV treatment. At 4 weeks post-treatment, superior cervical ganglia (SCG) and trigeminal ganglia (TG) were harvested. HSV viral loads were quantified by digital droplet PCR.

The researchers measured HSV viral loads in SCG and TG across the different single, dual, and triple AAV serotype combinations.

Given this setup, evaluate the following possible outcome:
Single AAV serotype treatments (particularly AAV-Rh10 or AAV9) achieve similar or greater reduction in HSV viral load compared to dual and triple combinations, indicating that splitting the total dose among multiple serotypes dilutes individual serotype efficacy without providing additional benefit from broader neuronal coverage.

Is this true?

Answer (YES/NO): NO